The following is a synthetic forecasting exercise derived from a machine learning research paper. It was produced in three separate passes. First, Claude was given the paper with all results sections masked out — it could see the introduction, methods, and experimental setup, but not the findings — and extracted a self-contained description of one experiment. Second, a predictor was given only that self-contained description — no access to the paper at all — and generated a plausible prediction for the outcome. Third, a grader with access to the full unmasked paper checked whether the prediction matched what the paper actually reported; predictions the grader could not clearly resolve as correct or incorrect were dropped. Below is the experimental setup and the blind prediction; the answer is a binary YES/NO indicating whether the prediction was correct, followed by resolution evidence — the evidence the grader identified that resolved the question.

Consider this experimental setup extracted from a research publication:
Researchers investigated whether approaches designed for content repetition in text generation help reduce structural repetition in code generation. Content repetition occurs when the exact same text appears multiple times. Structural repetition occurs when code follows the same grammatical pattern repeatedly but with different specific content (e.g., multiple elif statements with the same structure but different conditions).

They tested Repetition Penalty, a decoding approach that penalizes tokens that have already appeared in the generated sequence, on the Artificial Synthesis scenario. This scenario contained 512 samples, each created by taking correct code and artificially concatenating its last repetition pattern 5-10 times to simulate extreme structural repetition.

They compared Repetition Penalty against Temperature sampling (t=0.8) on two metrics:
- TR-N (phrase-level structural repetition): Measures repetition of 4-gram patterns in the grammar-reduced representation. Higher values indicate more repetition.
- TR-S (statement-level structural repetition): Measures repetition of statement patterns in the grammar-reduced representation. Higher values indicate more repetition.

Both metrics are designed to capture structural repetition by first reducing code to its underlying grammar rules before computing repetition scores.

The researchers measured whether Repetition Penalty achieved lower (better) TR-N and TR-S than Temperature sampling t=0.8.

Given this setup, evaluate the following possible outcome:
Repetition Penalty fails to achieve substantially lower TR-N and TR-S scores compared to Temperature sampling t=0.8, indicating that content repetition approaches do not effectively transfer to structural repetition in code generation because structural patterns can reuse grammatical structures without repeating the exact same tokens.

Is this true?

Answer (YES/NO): YES